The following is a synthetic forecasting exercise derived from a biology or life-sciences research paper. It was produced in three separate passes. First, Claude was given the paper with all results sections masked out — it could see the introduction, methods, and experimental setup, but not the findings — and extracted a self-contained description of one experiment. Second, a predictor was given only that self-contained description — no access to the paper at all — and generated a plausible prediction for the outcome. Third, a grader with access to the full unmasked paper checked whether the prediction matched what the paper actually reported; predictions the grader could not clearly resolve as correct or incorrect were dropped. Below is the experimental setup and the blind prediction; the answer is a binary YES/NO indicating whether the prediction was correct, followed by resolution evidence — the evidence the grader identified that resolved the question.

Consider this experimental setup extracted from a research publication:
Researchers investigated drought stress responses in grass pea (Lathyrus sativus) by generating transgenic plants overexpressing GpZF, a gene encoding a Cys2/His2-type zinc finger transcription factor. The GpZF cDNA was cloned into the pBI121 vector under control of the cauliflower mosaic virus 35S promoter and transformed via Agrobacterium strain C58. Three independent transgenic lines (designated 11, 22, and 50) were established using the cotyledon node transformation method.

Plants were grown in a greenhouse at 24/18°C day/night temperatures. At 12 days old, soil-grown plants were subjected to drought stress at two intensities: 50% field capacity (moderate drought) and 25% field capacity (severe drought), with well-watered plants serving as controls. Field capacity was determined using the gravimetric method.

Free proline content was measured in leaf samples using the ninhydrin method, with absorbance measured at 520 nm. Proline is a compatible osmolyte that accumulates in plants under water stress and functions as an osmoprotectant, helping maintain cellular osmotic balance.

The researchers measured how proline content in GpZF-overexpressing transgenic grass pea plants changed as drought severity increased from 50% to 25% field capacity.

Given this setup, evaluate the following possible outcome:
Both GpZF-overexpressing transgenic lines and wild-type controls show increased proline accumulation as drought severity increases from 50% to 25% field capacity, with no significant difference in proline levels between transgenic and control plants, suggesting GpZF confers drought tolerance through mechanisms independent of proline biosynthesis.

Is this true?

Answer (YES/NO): NO